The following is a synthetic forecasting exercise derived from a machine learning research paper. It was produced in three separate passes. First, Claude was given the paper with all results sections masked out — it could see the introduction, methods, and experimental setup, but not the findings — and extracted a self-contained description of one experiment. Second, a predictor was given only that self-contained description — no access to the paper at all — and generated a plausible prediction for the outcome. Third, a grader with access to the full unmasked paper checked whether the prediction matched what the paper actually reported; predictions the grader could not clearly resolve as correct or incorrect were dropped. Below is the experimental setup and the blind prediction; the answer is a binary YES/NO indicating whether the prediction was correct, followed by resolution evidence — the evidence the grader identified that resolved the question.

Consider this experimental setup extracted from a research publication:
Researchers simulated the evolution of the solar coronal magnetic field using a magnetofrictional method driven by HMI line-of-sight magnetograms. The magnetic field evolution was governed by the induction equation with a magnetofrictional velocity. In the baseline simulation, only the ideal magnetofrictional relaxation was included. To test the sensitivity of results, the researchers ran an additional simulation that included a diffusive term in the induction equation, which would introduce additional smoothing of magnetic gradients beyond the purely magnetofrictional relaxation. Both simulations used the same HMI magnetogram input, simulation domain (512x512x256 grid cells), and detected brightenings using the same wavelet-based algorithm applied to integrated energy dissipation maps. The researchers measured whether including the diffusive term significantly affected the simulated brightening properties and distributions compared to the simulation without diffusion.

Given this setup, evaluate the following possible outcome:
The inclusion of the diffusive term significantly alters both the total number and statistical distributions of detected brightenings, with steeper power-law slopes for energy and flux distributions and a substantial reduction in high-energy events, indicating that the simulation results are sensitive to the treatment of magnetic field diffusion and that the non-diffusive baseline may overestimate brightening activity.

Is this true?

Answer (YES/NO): NO